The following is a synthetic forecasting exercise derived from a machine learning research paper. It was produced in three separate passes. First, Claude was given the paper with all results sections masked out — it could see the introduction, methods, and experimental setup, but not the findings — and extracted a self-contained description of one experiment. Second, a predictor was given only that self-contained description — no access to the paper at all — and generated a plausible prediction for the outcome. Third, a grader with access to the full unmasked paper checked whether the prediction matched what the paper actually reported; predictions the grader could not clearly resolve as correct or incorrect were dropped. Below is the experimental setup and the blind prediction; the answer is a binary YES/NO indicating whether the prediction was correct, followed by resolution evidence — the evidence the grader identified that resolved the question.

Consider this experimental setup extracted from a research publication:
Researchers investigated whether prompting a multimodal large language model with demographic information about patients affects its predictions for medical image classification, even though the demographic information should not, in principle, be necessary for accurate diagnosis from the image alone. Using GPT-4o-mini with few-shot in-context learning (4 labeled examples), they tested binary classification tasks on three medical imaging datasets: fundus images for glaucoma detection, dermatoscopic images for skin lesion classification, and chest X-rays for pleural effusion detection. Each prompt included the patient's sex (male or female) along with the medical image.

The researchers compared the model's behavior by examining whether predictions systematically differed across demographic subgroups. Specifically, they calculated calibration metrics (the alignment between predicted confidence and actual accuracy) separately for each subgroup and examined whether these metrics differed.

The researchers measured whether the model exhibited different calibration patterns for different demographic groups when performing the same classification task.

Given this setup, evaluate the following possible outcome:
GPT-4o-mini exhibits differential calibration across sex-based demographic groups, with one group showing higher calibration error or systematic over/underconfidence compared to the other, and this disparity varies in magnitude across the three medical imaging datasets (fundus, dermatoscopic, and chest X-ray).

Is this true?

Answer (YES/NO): YES